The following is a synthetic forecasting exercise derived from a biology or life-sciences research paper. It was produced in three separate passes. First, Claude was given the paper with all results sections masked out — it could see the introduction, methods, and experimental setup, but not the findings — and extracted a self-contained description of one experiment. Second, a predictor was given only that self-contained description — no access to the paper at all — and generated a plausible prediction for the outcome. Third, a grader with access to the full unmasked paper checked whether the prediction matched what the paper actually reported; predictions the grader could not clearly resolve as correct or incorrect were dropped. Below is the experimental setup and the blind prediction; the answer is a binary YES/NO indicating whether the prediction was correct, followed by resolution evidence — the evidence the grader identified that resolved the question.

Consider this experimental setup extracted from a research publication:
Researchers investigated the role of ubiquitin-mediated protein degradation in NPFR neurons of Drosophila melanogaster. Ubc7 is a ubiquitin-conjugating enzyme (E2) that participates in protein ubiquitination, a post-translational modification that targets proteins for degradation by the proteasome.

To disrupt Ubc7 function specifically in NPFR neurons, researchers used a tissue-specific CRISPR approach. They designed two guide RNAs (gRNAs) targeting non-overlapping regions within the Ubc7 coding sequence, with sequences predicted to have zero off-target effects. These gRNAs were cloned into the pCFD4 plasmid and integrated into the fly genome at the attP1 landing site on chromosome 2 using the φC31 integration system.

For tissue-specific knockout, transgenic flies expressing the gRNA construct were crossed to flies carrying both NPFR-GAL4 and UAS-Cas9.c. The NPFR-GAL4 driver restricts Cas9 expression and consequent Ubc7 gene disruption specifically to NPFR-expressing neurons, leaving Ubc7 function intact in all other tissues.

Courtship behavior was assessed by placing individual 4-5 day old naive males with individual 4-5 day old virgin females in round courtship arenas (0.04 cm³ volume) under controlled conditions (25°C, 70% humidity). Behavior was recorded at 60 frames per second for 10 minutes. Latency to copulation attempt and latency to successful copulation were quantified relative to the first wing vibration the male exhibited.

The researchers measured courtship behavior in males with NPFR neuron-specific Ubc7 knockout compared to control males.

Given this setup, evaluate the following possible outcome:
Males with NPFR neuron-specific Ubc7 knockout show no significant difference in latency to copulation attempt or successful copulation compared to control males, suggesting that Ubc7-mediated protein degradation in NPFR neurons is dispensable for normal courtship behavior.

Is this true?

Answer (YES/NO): NO